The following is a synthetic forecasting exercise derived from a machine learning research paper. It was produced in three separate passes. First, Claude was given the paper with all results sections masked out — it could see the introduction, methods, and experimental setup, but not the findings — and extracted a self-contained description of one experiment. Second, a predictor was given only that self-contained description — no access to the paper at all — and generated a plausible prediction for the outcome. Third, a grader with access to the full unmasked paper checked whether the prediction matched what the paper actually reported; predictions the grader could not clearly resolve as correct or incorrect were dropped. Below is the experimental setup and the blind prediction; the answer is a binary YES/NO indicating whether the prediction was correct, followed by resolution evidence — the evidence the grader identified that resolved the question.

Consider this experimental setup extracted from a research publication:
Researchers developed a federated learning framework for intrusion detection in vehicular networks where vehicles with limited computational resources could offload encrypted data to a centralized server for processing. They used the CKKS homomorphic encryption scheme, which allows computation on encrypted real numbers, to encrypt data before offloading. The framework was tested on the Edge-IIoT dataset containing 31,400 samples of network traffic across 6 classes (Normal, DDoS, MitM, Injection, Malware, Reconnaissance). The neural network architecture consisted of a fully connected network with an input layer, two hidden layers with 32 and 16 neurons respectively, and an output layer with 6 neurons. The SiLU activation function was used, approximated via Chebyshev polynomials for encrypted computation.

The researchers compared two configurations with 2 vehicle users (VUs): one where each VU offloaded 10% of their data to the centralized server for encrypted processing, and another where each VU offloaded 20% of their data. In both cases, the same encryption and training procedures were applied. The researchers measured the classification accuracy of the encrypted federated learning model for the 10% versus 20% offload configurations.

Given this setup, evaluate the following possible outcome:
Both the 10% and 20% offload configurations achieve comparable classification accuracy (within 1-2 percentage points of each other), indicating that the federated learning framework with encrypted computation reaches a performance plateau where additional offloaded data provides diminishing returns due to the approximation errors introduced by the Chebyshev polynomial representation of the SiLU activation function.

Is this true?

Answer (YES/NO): YES